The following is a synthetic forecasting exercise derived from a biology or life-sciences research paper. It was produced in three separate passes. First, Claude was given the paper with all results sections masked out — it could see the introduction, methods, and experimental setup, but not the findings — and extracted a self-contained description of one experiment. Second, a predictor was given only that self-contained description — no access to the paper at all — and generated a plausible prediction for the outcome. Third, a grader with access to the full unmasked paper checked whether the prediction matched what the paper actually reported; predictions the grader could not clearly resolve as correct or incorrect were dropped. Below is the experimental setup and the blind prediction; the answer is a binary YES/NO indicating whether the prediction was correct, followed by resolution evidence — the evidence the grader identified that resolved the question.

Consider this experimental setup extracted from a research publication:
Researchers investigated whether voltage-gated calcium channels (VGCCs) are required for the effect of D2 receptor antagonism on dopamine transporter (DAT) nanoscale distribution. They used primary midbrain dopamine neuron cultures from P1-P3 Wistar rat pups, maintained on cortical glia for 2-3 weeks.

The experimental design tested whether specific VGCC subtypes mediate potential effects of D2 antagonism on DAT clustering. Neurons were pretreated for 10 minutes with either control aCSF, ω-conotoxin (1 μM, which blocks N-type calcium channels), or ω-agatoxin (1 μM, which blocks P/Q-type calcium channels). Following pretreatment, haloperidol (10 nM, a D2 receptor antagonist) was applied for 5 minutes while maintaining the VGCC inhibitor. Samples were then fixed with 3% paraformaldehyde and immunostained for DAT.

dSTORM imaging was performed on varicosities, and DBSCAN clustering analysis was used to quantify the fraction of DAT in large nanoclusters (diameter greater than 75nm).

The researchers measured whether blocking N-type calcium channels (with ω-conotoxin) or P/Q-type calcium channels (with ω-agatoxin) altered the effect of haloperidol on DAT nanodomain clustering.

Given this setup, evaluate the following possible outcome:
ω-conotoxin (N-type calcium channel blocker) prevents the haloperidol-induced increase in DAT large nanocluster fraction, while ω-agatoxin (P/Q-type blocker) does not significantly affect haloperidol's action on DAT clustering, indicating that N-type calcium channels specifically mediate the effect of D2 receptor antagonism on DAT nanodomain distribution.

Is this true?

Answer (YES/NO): NO